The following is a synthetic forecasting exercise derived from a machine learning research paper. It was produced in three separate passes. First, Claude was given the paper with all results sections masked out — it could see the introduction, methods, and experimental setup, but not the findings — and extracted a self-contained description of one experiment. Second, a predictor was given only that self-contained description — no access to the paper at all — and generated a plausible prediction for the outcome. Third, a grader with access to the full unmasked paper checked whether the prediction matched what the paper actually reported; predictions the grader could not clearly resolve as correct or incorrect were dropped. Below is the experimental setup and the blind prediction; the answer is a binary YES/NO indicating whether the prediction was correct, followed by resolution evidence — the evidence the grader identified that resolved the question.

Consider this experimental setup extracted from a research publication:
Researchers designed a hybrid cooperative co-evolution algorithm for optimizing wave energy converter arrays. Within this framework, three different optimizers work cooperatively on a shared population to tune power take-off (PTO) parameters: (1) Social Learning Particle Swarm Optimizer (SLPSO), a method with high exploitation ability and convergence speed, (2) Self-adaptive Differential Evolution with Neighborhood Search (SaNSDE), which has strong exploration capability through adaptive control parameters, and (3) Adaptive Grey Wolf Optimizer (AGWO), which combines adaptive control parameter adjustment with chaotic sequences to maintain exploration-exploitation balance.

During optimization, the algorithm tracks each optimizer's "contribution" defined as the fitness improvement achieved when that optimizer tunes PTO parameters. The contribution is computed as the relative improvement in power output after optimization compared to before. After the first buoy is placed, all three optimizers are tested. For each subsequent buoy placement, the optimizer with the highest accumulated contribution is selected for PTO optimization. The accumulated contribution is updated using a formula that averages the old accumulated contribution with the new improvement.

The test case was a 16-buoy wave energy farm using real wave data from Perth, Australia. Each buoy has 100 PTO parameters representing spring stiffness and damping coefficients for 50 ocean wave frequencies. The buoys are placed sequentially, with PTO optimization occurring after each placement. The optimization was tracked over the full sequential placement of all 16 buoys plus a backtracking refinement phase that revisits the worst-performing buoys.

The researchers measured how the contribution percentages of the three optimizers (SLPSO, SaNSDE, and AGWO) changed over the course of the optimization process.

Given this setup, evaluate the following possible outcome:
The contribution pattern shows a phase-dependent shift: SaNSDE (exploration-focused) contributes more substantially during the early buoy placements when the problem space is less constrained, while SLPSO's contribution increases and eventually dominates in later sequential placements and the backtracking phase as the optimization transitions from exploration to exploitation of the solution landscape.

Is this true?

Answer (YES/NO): NO